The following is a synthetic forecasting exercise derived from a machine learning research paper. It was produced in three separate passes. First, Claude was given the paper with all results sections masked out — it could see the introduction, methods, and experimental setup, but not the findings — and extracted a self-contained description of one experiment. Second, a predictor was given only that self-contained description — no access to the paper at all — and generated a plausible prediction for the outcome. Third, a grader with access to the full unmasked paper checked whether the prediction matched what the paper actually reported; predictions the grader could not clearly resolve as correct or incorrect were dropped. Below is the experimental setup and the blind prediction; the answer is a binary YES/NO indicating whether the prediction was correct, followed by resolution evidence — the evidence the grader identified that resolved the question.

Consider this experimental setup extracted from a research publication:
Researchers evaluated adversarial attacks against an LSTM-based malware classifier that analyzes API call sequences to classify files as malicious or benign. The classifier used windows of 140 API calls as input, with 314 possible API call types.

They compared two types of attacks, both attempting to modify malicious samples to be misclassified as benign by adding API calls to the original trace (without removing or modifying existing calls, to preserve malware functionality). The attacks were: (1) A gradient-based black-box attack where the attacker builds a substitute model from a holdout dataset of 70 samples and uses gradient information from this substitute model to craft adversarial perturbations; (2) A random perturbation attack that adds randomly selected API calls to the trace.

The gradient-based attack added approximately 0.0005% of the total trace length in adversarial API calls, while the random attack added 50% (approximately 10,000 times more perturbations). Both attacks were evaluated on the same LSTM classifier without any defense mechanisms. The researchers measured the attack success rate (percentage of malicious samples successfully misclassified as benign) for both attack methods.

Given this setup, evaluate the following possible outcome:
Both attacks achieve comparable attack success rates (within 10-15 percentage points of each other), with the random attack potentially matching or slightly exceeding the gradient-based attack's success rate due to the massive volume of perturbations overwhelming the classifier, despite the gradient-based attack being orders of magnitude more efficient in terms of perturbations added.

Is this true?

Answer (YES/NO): NO